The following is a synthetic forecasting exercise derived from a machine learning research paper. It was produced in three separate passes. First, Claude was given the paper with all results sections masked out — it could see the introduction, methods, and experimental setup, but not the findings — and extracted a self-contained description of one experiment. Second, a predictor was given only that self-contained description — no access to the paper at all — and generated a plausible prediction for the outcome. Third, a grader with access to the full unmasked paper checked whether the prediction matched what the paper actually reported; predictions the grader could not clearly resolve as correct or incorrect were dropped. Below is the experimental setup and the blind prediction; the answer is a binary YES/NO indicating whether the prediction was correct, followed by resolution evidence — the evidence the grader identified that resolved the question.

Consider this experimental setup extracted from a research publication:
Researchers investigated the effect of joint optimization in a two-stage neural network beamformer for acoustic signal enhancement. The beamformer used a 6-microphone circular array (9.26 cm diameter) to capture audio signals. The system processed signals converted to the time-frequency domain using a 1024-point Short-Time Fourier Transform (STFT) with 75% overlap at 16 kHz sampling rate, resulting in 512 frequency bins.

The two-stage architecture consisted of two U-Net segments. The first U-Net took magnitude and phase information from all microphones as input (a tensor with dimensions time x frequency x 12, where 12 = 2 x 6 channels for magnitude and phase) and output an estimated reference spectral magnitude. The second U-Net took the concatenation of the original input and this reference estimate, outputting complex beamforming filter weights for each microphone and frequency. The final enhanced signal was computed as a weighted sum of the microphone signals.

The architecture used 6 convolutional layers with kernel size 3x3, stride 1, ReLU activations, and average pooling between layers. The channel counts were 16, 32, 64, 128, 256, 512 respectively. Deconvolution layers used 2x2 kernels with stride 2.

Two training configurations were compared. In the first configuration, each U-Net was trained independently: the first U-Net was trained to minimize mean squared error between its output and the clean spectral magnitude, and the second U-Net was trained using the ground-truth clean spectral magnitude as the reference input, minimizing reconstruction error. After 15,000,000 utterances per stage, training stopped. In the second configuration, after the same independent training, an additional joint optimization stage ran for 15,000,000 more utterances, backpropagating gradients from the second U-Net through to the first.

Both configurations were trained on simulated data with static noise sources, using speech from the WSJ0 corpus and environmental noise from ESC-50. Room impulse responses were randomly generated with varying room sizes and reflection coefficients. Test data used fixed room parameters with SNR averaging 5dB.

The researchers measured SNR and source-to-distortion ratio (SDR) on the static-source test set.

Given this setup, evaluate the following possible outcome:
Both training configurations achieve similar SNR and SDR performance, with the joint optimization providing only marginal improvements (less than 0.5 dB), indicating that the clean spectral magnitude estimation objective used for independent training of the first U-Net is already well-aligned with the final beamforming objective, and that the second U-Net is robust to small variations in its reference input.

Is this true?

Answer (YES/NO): NO